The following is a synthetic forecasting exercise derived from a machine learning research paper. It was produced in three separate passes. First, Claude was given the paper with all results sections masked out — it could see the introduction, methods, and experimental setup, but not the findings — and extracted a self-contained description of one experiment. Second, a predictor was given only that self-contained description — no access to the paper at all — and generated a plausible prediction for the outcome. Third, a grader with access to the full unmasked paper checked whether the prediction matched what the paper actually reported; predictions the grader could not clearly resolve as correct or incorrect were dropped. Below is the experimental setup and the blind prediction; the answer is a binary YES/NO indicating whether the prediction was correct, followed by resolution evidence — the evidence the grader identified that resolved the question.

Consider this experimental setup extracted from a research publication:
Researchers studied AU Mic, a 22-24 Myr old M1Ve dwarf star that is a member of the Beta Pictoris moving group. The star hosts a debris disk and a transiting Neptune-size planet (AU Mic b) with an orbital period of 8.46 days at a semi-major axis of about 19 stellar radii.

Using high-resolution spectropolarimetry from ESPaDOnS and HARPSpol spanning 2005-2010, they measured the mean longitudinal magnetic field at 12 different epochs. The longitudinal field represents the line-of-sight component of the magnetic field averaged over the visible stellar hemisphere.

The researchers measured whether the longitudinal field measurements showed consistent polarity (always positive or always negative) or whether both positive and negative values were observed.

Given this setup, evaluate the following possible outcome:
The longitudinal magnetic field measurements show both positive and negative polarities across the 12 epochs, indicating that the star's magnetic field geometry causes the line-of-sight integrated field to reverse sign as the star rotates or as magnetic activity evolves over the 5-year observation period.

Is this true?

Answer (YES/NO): YES